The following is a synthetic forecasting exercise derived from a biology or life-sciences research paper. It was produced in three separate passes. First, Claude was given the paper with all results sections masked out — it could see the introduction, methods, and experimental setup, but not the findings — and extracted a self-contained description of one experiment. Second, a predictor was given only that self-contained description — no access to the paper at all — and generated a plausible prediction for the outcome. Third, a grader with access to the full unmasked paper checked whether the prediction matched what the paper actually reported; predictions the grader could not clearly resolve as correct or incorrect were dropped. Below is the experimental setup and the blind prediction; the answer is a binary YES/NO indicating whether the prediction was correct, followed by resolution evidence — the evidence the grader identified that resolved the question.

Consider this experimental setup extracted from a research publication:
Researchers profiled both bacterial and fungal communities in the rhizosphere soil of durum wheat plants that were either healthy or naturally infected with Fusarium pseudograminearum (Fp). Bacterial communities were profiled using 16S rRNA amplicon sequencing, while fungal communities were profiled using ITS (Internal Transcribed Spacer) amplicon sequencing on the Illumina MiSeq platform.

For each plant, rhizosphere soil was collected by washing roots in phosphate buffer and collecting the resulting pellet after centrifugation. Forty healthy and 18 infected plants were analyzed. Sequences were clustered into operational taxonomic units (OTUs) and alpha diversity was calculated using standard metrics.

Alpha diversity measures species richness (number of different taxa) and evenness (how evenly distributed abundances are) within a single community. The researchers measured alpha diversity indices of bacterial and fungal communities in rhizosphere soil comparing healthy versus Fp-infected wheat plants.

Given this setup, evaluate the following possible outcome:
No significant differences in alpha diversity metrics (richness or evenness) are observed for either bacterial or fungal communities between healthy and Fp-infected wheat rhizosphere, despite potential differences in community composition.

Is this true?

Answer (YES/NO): YES